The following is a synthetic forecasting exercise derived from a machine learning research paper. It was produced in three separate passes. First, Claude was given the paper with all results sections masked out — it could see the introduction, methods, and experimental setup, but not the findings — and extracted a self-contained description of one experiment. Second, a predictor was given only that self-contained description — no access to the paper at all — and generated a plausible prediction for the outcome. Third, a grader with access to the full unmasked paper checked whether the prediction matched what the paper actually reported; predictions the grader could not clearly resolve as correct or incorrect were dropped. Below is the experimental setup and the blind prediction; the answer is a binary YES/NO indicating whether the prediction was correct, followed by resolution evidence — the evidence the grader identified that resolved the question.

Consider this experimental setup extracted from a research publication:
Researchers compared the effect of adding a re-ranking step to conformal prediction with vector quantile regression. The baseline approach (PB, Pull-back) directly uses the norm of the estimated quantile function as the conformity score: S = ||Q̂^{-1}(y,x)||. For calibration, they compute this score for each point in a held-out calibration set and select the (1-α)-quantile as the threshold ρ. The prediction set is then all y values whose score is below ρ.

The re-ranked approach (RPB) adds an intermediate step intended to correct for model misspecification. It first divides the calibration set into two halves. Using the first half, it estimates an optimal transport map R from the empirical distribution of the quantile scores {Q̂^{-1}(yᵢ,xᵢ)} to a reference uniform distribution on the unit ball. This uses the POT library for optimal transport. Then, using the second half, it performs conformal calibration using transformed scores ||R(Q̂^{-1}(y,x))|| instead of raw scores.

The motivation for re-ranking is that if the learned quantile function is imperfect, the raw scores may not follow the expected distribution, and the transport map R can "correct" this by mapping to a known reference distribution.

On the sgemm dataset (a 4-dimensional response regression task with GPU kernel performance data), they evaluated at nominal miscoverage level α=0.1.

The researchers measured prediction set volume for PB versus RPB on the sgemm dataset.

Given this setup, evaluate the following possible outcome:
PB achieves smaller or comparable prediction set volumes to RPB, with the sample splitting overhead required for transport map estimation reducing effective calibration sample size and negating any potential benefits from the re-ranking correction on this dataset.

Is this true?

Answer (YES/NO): YES